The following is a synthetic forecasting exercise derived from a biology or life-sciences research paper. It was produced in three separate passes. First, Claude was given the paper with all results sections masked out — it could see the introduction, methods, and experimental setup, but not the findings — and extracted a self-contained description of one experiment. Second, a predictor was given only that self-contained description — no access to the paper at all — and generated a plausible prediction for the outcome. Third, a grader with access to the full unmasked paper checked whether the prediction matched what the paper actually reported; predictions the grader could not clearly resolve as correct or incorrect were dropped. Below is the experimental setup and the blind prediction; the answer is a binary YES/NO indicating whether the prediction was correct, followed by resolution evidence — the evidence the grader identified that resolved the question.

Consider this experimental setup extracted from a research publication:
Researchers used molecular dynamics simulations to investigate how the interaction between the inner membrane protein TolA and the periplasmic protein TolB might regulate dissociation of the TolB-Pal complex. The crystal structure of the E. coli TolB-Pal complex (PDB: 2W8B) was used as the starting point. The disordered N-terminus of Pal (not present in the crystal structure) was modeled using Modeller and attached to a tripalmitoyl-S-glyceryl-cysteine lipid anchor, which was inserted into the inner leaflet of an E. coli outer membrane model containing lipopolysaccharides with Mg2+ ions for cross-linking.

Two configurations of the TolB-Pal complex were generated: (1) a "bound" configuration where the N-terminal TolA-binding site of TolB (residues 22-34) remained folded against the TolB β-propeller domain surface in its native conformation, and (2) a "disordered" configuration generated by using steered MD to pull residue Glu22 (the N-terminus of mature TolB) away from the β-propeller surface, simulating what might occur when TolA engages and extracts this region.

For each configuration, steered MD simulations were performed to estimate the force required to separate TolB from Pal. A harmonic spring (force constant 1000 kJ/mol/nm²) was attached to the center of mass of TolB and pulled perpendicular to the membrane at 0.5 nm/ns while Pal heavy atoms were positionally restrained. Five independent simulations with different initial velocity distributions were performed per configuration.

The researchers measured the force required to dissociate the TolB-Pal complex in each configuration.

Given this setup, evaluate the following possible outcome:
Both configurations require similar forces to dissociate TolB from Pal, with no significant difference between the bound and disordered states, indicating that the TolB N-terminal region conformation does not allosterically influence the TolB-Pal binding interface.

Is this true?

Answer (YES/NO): NO